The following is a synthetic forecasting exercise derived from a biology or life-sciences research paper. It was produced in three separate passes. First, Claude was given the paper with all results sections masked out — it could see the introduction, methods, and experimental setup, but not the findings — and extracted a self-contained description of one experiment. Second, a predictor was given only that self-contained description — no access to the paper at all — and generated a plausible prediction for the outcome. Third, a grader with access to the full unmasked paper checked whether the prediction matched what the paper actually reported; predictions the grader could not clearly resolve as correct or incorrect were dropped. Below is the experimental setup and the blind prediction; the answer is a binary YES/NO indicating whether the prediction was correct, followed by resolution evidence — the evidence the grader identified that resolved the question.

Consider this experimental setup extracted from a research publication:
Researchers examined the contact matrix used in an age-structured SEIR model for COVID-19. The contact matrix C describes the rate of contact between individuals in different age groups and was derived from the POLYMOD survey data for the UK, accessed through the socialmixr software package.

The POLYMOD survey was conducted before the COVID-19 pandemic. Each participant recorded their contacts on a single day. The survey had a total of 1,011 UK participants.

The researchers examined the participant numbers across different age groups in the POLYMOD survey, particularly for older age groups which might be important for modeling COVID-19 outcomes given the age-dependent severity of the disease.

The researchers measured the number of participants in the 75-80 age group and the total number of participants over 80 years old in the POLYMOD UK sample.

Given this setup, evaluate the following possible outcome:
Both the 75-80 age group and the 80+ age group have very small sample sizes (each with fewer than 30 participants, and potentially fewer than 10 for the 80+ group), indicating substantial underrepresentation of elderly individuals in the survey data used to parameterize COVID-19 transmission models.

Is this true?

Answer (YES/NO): YES